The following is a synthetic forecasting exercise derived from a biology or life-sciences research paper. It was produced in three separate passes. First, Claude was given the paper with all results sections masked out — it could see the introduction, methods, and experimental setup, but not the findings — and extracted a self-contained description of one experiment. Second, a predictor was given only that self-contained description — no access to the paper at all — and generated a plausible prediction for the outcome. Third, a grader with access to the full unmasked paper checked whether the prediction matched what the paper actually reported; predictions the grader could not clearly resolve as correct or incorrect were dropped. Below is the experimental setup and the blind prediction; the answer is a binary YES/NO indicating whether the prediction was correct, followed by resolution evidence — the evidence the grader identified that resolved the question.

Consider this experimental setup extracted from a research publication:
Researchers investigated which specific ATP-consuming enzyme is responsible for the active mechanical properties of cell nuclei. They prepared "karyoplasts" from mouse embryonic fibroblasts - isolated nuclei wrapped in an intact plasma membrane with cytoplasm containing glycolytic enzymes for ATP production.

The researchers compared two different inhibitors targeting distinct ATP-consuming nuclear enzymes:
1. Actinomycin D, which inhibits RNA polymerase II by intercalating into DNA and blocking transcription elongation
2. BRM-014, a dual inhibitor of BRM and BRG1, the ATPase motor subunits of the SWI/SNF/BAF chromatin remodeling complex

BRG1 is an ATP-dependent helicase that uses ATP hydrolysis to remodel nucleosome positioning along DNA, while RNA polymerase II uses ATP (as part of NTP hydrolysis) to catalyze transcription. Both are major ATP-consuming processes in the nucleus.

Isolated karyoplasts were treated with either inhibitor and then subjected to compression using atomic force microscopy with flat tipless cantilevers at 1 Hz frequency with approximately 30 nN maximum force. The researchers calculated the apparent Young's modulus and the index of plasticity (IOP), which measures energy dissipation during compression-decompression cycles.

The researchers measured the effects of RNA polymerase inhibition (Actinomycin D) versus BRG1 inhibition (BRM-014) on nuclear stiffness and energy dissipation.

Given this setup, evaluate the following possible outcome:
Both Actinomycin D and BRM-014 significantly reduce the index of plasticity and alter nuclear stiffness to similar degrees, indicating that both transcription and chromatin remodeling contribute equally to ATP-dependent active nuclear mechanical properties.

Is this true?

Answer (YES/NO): NO